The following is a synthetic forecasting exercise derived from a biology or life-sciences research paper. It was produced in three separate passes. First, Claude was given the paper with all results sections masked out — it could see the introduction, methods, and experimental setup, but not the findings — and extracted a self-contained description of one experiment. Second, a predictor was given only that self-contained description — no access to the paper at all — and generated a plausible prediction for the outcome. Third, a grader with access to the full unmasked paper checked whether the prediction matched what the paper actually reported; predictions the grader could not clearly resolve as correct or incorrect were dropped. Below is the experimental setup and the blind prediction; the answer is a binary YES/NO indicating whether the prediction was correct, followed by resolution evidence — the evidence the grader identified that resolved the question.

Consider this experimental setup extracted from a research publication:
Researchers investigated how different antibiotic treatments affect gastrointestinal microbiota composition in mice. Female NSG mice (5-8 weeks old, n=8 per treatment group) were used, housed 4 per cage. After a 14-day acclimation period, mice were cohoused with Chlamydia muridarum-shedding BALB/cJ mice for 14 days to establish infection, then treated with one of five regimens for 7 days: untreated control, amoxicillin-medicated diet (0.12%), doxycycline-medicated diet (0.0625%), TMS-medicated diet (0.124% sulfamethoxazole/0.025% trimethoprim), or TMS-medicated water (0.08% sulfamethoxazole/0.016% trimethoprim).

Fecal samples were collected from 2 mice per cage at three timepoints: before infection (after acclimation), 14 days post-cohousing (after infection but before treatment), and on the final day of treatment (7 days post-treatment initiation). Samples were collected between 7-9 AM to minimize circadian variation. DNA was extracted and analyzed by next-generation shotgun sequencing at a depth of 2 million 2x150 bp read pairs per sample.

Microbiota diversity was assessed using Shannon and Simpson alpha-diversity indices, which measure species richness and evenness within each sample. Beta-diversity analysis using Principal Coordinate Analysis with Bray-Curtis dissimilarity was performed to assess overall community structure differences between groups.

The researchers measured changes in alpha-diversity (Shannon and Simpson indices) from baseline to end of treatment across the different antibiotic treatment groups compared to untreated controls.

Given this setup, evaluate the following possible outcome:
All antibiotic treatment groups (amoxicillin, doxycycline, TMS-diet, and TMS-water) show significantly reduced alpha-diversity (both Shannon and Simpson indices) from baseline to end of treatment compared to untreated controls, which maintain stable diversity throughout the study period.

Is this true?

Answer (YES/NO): NO